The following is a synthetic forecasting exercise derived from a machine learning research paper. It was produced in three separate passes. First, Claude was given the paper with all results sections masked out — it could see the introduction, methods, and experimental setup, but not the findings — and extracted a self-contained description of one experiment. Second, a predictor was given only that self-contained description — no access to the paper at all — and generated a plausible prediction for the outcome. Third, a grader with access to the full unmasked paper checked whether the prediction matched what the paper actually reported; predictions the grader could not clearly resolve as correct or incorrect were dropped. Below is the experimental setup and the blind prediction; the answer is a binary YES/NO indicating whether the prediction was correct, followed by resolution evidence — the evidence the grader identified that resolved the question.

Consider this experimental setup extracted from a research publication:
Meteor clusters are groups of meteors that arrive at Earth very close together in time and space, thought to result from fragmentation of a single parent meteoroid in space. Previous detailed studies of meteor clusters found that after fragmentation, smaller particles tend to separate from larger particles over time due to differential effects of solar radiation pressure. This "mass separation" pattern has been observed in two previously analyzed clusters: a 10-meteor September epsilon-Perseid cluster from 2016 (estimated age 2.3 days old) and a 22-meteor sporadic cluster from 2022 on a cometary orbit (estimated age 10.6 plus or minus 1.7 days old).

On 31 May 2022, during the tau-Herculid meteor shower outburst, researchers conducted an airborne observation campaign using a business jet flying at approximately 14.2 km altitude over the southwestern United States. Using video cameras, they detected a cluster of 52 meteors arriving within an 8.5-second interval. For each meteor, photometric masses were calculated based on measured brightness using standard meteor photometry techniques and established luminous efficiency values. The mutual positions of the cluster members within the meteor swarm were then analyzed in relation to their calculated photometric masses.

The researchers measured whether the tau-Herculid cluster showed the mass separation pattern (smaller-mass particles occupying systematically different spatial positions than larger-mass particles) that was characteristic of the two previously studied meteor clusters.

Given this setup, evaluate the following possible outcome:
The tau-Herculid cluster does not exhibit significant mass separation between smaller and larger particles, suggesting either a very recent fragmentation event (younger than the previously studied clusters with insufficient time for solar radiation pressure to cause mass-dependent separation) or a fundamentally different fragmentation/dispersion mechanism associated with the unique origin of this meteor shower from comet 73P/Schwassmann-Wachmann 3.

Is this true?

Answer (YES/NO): YES